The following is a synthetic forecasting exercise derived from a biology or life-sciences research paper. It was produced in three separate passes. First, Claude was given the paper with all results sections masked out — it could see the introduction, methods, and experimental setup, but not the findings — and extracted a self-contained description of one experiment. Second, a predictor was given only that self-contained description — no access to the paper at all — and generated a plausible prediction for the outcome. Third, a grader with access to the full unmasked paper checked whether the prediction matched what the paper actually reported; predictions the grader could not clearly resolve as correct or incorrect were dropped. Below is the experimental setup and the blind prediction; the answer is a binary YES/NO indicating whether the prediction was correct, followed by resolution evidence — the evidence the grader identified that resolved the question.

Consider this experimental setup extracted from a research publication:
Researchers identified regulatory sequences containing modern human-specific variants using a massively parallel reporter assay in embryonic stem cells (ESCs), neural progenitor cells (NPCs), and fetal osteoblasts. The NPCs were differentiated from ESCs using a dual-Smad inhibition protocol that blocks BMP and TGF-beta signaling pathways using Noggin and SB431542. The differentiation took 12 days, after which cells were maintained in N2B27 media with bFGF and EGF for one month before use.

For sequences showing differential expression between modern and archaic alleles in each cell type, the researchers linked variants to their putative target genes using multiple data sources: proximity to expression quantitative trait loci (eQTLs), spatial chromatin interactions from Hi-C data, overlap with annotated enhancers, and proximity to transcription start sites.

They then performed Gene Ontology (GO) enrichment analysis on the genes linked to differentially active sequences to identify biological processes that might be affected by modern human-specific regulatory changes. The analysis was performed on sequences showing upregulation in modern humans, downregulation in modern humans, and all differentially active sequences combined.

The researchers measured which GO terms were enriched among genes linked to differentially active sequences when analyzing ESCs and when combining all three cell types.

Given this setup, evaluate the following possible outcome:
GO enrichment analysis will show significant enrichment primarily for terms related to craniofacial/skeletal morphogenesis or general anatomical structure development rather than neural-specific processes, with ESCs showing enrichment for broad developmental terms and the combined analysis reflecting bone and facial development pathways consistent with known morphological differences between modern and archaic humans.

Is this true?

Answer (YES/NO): NO